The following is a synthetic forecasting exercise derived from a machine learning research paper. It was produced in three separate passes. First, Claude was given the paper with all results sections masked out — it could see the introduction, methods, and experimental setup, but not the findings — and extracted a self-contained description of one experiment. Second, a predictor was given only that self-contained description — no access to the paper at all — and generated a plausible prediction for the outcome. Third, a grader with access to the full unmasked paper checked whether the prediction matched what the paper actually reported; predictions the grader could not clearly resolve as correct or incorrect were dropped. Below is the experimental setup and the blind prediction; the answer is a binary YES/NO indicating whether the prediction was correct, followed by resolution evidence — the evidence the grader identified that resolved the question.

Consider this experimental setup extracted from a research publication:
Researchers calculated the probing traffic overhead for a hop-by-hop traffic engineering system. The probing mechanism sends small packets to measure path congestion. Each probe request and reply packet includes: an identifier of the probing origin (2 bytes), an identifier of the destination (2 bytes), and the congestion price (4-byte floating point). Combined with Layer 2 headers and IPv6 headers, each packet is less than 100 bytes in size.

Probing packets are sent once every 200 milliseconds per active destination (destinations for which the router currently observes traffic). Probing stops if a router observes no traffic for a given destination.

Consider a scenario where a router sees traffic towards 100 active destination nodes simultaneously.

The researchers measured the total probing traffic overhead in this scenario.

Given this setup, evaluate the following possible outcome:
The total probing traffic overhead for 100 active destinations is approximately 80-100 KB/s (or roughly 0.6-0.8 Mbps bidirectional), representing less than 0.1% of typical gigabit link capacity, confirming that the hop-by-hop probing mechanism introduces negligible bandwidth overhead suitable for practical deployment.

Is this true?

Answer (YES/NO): NO